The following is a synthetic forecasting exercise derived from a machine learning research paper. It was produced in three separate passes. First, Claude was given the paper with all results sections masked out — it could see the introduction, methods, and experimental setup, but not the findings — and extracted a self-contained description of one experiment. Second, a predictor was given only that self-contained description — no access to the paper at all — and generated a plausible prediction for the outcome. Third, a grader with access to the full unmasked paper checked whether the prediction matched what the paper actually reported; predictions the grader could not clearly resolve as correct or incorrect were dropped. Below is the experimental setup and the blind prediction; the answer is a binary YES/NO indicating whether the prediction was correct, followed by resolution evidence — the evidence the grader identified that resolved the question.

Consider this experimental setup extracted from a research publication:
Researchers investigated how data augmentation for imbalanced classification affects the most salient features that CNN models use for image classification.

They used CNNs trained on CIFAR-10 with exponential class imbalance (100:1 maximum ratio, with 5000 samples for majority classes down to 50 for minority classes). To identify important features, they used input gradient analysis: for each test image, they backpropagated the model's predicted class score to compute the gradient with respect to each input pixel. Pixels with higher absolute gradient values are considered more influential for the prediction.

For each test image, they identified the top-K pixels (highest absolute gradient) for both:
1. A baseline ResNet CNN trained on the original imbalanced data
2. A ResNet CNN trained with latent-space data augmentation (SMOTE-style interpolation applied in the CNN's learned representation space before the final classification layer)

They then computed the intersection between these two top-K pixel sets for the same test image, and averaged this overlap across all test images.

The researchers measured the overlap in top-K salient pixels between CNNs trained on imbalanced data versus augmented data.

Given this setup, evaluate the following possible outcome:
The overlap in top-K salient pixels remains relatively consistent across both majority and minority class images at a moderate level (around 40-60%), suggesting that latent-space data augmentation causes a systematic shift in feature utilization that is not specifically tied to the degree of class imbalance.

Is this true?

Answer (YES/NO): NO